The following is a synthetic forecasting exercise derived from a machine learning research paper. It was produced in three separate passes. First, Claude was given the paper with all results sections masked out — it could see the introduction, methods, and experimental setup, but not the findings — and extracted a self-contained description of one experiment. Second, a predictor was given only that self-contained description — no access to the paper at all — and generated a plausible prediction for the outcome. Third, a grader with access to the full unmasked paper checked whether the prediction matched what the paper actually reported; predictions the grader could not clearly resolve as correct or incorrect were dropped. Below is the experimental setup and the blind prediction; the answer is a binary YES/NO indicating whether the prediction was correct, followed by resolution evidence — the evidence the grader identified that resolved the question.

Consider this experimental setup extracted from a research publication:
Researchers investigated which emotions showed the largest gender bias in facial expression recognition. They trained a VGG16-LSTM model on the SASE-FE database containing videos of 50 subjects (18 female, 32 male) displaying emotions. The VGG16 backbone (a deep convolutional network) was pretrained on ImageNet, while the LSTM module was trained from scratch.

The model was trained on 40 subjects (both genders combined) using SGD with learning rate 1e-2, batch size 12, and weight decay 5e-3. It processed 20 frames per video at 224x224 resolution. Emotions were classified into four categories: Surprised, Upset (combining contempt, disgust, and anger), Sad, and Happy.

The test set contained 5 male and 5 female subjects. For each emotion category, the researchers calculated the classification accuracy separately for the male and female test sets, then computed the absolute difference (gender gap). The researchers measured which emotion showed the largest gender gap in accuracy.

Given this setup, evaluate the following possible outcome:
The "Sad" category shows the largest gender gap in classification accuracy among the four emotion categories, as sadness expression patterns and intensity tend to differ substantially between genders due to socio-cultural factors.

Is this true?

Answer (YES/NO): NO